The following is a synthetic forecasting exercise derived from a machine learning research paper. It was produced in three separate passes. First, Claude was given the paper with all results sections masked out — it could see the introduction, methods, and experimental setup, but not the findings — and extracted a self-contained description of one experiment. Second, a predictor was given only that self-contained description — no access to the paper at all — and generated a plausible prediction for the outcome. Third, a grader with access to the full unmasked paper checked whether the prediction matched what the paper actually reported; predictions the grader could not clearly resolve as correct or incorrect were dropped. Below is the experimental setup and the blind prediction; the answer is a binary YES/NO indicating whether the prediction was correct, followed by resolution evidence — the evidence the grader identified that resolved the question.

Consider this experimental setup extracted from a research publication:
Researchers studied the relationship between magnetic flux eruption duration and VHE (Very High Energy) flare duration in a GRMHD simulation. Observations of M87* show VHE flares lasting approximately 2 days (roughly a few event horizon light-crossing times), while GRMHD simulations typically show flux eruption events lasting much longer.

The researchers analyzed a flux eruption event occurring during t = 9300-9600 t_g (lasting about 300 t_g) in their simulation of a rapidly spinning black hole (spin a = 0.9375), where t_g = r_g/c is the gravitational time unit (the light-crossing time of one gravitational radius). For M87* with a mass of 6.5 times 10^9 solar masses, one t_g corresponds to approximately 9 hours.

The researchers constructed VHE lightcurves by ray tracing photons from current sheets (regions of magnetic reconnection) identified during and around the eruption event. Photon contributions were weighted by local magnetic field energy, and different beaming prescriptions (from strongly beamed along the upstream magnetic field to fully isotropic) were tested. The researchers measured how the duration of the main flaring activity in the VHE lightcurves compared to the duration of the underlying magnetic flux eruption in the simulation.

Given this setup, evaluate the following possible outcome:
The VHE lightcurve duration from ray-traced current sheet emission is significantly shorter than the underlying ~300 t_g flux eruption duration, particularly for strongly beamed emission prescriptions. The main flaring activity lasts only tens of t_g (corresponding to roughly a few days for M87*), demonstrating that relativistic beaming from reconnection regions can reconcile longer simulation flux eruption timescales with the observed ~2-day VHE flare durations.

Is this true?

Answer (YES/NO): NO